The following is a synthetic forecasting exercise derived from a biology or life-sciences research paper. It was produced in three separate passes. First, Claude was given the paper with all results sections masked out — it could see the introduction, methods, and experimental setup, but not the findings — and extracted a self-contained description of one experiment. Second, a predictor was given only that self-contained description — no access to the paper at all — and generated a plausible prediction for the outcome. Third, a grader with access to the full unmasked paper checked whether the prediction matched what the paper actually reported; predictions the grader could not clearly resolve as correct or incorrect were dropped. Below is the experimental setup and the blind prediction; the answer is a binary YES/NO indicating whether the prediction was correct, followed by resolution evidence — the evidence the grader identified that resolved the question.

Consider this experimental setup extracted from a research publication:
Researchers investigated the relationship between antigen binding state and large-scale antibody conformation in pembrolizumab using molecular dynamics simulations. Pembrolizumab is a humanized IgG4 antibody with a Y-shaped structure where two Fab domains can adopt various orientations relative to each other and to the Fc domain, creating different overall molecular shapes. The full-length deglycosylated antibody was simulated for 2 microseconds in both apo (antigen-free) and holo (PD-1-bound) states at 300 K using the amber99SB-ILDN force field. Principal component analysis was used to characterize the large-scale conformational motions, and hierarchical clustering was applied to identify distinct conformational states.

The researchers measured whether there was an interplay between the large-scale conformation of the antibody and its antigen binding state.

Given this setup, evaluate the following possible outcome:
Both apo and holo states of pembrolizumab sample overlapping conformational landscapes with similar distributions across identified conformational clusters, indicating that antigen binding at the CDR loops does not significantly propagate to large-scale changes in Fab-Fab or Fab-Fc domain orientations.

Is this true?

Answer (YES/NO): NO